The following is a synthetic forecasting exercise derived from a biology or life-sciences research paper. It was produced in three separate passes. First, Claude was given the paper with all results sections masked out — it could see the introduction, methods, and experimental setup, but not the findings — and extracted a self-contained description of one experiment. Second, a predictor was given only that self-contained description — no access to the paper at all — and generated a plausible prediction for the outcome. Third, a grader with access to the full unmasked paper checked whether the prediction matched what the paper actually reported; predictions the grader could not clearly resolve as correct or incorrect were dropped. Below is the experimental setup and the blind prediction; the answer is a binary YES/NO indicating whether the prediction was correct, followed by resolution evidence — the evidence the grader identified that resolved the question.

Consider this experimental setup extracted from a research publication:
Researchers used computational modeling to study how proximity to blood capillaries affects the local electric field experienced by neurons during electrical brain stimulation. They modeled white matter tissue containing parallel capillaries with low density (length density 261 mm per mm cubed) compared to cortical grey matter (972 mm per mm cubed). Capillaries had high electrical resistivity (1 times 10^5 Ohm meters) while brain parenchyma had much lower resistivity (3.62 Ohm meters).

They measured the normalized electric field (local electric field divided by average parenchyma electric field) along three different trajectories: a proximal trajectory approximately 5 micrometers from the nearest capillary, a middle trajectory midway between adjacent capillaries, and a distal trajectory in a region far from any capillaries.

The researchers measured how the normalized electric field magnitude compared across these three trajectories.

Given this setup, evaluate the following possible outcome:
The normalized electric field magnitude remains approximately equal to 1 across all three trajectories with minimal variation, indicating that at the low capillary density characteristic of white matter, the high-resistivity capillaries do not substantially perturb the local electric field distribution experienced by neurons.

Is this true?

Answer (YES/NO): NO